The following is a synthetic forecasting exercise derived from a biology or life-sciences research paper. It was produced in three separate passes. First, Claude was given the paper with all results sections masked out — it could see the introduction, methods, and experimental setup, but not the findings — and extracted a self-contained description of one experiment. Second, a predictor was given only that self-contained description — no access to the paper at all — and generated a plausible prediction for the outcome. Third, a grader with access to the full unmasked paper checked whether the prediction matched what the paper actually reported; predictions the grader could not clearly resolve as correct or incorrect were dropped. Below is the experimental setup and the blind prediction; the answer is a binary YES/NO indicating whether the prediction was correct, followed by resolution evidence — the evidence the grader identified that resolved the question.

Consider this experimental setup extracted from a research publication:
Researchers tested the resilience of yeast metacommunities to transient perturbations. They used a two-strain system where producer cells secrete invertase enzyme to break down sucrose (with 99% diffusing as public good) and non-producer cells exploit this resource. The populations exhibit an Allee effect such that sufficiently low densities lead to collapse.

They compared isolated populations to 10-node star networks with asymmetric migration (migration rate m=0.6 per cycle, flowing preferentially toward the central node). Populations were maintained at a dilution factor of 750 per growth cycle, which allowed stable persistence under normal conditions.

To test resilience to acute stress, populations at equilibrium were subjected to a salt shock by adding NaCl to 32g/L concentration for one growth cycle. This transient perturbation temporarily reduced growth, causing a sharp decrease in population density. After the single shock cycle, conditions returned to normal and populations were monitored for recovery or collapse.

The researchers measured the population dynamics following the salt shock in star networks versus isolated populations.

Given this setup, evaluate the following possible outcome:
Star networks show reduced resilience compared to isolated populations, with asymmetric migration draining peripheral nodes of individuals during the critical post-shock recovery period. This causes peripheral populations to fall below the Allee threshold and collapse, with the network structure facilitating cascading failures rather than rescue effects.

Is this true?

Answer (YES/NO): NO